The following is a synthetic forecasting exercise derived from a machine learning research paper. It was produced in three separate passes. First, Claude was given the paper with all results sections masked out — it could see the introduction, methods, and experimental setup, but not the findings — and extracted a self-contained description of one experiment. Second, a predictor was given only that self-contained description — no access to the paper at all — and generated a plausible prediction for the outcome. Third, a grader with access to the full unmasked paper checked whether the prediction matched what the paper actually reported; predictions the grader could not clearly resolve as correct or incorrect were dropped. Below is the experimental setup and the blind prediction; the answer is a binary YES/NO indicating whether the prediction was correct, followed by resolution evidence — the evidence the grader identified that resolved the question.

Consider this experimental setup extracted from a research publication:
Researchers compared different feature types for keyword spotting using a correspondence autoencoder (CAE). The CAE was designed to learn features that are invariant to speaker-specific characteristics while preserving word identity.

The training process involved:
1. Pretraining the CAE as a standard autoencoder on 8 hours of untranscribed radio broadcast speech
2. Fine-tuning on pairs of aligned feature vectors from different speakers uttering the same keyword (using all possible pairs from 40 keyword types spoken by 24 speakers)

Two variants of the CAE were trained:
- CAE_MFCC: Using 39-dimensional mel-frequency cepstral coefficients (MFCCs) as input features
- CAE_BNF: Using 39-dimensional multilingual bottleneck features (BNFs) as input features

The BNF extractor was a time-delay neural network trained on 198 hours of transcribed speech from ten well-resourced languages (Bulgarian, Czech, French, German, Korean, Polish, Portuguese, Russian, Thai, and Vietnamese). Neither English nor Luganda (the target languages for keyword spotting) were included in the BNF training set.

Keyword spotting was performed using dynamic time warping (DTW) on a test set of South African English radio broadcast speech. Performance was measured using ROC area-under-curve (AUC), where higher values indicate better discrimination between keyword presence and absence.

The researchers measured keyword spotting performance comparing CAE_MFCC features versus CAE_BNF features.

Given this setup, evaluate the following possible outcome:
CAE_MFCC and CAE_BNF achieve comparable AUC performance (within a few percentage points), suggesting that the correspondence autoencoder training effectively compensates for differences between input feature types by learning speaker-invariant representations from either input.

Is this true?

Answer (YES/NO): NO